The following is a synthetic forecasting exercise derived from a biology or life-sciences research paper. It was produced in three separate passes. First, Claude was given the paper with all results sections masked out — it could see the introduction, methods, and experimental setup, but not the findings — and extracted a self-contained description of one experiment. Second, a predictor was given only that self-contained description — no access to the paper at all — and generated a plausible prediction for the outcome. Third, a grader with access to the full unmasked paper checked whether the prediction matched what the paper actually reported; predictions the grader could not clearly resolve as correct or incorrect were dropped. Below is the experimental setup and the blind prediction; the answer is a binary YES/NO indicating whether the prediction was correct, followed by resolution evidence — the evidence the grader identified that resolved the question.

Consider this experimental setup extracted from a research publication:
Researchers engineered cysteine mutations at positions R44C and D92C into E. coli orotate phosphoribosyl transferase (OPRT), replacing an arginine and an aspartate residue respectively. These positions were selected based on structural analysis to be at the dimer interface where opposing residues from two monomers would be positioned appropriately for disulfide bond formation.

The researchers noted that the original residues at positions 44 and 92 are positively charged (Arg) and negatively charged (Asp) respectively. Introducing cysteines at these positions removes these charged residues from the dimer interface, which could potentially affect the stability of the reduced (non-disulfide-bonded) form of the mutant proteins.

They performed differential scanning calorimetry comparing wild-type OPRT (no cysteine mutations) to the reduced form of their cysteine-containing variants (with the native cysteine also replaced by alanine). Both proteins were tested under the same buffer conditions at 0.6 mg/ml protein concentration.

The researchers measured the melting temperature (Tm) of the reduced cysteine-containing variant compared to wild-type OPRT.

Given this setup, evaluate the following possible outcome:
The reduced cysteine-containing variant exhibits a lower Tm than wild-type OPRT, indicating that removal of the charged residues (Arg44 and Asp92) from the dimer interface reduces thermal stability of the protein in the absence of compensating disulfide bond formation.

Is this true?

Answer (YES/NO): YES